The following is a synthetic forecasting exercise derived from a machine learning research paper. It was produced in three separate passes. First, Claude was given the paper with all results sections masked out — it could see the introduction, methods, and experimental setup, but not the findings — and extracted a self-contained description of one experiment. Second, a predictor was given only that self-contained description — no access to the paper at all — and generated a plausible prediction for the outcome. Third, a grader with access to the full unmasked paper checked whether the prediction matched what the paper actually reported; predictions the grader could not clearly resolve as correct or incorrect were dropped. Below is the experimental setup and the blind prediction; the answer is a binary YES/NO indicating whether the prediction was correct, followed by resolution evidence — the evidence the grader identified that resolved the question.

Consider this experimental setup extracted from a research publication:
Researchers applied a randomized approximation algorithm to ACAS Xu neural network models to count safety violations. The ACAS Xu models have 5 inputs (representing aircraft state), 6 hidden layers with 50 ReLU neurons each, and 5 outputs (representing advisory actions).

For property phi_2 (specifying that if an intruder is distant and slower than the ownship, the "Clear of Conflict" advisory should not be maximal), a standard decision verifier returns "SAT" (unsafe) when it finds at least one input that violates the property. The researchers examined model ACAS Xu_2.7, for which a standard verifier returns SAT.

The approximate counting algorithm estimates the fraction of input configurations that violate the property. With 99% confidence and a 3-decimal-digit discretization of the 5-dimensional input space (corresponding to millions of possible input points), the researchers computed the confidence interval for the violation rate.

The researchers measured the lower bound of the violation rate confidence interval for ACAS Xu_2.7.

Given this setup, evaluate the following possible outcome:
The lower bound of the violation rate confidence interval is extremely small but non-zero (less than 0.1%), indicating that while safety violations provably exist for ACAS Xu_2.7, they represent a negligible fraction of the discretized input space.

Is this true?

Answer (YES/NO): NO